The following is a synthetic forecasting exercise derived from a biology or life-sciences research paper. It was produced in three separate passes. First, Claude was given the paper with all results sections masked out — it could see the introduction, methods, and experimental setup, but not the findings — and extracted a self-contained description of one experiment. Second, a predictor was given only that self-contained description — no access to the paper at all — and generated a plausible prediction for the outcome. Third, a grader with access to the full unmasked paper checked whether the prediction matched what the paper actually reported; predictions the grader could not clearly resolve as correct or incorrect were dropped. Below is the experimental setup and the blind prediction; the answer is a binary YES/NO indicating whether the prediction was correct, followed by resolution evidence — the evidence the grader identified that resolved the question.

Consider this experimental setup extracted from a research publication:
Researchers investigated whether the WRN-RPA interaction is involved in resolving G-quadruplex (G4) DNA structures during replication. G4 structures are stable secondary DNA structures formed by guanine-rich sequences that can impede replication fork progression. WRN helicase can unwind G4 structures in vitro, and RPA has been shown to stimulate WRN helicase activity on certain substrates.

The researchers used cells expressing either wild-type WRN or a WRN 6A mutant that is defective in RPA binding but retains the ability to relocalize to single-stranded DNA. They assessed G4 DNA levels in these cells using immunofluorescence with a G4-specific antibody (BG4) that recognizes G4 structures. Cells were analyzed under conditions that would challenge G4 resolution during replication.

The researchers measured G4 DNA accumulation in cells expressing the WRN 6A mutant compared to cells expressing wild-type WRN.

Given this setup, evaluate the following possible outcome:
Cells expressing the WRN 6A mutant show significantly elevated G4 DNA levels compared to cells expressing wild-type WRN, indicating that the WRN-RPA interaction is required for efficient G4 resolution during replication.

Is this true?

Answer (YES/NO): YES